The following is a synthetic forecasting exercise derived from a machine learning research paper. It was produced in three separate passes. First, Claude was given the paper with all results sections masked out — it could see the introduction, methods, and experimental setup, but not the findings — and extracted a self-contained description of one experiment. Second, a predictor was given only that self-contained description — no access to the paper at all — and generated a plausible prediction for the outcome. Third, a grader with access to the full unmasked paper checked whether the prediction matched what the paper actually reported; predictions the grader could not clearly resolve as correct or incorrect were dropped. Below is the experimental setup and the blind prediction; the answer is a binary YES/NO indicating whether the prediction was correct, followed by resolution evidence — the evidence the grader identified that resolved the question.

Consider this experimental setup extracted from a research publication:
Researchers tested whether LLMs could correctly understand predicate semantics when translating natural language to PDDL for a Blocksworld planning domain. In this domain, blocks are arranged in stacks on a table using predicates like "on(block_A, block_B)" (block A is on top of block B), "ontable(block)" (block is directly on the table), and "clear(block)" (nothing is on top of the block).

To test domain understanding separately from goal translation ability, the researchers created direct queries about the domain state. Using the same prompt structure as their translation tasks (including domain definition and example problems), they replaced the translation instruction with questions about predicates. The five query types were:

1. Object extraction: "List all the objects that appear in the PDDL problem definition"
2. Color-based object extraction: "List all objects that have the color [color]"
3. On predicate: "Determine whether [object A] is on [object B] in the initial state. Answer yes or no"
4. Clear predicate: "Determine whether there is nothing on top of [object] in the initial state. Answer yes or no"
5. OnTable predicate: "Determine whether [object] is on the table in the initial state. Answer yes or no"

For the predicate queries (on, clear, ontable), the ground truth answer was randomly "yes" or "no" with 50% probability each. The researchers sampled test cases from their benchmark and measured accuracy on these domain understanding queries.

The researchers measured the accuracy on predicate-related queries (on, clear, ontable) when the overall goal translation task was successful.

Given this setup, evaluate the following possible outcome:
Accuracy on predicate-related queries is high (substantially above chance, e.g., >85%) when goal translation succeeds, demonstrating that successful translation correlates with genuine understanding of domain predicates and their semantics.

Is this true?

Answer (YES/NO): NO